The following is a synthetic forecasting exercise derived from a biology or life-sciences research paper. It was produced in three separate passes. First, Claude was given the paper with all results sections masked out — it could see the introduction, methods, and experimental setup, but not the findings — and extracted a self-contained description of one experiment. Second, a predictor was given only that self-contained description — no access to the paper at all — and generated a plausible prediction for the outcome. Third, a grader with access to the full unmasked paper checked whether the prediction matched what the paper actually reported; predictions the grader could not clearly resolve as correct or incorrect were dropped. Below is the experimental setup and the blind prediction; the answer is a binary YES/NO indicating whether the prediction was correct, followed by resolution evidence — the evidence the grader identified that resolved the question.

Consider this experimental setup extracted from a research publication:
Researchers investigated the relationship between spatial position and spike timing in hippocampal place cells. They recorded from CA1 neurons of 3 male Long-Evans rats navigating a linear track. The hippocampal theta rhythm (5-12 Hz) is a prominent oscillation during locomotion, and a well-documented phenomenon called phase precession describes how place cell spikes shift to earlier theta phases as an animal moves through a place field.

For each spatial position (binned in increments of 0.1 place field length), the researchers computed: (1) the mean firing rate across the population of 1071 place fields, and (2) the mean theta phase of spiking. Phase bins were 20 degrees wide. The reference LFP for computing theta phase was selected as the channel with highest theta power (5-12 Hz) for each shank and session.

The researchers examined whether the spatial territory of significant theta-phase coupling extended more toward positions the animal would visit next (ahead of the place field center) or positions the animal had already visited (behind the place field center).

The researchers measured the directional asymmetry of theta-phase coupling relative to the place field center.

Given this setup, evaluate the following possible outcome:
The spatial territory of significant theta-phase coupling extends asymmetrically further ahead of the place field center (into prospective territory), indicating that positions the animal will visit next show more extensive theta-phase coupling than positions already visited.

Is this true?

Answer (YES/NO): NO